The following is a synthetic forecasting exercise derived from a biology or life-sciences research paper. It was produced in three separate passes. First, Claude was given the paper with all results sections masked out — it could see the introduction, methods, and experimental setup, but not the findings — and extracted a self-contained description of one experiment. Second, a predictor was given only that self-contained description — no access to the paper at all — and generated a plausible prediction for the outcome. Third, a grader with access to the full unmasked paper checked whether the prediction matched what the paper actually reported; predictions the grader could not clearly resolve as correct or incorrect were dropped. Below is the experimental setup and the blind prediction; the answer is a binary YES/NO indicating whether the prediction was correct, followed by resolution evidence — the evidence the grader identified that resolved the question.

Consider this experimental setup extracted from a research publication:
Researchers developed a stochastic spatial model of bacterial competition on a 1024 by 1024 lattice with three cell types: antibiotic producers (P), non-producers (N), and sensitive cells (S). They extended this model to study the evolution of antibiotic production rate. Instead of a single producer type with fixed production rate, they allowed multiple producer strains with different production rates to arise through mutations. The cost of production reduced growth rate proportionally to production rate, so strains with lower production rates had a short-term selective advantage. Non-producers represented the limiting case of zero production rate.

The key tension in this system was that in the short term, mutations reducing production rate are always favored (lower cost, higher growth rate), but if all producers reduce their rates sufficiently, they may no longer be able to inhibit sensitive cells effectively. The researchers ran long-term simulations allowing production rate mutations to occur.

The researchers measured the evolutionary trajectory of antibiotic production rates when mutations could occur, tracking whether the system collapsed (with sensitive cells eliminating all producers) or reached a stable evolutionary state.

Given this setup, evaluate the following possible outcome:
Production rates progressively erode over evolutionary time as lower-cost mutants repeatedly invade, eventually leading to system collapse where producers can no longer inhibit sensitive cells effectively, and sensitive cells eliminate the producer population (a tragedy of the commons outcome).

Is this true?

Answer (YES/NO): NO